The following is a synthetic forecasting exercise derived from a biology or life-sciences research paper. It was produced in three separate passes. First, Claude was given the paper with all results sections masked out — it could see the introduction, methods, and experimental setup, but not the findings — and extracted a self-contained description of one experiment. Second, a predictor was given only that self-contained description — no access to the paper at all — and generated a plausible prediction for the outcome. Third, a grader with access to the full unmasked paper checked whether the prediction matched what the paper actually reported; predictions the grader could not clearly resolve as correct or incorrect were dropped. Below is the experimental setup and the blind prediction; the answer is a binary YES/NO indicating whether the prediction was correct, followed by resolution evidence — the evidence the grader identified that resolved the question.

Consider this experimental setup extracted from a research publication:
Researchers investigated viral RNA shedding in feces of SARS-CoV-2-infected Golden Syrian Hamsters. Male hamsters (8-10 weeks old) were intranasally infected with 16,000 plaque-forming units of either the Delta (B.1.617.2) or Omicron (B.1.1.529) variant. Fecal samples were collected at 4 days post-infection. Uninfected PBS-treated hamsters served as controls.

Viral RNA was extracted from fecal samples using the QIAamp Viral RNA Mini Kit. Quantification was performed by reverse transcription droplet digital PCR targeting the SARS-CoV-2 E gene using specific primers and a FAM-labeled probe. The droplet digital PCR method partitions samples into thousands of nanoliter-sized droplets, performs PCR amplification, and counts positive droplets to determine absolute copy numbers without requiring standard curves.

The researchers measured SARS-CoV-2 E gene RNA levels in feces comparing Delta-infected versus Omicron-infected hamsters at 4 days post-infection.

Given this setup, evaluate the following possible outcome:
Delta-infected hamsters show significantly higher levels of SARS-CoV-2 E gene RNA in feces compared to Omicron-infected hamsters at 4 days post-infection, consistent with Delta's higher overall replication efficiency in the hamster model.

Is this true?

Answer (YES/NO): NO